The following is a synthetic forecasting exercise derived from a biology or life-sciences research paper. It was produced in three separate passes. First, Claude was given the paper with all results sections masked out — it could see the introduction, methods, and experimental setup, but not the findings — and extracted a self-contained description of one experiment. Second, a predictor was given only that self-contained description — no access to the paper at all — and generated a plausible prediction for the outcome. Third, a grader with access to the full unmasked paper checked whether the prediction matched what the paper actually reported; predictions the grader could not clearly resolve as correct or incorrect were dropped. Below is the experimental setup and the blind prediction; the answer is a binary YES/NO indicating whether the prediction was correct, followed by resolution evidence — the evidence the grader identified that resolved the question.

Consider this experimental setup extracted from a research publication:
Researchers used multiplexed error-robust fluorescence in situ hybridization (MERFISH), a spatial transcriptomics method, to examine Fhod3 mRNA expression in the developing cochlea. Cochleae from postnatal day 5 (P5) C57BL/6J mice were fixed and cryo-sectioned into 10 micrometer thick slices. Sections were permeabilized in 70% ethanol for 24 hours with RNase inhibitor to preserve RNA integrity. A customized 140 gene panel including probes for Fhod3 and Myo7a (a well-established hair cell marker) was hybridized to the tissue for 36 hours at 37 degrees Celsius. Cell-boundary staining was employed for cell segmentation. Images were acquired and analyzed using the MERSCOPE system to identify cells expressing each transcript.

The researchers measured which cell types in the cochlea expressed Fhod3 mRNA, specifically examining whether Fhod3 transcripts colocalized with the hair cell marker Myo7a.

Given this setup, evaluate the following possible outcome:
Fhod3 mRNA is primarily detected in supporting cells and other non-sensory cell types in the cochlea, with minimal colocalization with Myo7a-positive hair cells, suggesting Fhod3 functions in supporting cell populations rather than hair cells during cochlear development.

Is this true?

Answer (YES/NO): NO